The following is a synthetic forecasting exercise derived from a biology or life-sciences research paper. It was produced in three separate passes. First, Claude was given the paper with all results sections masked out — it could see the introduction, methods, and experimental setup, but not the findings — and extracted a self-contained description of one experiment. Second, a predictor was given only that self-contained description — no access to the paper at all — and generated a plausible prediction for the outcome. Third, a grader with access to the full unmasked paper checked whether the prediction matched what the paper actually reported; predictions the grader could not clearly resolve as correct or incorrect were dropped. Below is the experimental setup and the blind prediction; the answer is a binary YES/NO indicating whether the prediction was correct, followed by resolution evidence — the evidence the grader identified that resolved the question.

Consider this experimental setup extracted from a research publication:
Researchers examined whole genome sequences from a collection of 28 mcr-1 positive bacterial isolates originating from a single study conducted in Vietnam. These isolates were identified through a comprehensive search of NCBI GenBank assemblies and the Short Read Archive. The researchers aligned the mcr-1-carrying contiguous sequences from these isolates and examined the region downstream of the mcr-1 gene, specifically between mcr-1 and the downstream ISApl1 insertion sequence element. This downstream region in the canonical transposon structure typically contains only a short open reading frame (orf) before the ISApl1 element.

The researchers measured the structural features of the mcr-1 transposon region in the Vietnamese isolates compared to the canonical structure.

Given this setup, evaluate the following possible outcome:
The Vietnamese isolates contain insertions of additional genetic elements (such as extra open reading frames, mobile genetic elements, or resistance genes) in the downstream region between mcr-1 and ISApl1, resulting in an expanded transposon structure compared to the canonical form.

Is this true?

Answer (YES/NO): YES